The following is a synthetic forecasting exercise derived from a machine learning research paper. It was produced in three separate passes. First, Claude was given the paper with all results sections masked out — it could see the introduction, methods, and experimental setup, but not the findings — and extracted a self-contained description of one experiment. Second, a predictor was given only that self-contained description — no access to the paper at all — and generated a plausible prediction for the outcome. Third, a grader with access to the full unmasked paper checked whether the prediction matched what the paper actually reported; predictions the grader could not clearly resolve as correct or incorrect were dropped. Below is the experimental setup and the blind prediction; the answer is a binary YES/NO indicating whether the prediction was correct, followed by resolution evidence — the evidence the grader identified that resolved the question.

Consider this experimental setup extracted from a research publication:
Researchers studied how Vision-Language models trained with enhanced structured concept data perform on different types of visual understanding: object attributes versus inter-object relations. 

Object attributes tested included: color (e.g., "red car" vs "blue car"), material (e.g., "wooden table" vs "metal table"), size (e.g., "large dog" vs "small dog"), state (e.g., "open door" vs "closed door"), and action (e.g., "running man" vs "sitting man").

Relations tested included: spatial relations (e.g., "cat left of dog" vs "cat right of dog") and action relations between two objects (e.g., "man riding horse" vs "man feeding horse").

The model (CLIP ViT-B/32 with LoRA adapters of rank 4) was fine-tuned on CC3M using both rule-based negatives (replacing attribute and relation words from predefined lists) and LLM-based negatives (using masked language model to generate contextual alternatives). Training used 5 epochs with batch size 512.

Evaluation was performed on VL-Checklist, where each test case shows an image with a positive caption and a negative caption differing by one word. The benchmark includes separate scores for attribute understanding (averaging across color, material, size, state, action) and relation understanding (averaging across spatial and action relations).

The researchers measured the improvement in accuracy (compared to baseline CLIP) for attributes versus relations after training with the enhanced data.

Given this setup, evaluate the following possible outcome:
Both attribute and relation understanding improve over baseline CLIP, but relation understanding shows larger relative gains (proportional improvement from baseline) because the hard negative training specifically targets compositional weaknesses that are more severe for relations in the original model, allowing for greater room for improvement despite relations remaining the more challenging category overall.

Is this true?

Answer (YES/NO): YES